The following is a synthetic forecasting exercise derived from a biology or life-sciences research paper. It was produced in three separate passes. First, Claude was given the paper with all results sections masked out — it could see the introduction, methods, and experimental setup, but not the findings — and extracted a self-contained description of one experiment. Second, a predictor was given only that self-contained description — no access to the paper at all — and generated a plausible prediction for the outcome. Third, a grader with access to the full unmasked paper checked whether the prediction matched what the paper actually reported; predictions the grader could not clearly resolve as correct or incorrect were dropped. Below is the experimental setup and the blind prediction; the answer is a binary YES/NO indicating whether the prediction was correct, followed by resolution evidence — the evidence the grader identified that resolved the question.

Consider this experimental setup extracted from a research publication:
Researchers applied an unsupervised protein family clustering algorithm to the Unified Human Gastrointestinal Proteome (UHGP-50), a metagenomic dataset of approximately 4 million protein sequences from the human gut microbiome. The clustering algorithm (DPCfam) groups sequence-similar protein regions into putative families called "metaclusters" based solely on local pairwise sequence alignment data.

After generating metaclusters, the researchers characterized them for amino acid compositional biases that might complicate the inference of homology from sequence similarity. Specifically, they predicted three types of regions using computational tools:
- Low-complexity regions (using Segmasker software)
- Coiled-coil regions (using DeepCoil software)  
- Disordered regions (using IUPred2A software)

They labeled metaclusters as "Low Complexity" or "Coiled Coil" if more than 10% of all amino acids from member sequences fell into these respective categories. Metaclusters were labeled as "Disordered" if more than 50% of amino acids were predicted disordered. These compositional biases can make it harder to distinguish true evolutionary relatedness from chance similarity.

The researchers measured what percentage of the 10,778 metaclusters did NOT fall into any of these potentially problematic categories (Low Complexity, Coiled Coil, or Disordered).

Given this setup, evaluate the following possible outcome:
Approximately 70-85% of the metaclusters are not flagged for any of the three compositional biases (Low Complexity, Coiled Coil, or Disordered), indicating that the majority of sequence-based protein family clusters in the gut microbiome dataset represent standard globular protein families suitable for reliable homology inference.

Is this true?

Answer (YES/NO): NO